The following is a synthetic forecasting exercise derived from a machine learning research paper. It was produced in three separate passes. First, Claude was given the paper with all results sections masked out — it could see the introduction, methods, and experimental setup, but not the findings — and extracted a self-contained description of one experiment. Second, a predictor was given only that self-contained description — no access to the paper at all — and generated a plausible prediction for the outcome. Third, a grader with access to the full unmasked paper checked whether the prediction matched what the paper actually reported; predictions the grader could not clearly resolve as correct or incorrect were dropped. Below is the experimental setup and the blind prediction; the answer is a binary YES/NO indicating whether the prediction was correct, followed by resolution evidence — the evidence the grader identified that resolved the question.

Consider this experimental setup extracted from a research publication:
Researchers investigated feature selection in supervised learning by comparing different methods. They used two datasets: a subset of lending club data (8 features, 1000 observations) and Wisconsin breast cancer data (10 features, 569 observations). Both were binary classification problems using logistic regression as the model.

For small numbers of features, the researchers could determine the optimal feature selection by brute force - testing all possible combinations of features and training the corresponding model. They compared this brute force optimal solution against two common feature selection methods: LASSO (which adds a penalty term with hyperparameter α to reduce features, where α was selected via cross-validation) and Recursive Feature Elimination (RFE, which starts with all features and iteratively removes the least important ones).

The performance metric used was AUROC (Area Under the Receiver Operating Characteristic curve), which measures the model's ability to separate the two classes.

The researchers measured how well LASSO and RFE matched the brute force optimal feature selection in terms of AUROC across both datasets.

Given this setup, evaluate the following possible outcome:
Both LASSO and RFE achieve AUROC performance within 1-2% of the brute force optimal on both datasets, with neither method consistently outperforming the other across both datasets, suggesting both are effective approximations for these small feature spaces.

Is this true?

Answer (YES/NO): NO